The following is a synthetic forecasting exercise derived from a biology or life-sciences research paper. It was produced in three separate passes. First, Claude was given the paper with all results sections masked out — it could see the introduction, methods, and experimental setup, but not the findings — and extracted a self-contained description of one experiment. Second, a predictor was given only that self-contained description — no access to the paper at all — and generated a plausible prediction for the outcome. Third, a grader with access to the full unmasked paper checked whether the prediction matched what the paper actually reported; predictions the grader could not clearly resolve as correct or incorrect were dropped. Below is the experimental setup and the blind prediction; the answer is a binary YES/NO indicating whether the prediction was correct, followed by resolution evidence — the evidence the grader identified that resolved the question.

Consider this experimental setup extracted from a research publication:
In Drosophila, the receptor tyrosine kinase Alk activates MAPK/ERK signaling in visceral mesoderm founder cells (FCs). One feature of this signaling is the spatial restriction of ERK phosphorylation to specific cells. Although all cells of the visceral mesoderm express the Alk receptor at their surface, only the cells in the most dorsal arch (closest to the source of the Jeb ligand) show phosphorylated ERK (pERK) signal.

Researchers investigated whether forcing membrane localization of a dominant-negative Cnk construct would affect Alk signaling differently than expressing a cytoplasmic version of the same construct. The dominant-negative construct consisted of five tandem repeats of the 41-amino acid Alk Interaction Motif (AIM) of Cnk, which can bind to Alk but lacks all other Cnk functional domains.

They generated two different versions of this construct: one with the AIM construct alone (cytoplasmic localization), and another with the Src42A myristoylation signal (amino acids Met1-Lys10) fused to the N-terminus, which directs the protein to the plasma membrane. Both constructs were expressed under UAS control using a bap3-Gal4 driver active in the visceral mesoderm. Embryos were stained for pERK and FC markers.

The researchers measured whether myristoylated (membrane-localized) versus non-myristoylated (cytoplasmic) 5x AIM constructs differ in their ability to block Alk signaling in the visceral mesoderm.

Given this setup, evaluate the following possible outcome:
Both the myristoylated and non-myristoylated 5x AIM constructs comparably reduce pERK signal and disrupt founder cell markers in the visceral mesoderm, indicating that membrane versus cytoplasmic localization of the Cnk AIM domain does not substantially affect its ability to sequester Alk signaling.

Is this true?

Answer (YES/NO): NO